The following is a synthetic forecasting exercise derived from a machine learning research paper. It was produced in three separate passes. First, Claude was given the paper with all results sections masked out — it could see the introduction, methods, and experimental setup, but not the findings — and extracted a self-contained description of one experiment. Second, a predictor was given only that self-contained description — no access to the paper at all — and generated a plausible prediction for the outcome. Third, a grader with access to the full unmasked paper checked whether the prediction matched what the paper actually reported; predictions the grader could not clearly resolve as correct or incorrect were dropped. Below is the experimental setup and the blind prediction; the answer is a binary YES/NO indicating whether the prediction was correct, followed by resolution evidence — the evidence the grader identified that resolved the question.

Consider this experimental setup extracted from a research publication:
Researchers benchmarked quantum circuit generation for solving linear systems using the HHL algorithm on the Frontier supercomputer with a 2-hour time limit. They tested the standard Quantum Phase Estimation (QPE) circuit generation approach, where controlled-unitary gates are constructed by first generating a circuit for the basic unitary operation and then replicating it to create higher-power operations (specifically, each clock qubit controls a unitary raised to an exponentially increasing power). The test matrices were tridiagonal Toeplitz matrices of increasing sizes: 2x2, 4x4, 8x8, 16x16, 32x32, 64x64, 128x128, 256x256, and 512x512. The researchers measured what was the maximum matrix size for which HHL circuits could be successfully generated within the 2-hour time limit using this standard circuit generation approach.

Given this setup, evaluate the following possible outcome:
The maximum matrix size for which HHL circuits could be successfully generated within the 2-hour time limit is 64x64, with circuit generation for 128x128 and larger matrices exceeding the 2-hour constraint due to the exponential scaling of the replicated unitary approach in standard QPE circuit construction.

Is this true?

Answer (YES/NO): YES